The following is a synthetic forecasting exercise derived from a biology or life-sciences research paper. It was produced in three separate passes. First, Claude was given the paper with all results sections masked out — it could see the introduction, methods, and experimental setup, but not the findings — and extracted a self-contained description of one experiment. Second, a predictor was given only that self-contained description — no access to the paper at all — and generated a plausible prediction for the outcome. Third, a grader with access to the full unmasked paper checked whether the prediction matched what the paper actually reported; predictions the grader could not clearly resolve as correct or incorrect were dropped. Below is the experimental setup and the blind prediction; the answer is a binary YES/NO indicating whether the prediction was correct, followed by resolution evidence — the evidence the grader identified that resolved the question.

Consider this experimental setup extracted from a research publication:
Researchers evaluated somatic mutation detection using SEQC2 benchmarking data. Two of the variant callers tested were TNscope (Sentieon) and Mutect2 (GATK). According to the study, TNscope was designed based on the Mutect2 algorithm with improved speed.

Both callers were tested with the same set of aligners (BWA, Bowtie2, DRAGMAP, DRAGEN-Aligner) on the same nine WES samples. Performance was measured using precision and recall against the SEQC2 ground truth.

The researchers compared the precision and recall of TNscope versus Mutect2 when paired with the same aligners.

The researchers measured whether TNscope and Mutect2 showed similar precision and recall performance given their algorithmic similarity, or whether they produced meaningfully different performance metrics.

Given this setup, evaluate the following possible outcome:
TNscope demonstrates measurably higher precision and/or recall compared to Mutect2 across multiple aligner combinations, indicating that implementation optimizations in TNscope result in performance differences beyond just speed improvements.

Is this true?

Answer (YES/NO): NO